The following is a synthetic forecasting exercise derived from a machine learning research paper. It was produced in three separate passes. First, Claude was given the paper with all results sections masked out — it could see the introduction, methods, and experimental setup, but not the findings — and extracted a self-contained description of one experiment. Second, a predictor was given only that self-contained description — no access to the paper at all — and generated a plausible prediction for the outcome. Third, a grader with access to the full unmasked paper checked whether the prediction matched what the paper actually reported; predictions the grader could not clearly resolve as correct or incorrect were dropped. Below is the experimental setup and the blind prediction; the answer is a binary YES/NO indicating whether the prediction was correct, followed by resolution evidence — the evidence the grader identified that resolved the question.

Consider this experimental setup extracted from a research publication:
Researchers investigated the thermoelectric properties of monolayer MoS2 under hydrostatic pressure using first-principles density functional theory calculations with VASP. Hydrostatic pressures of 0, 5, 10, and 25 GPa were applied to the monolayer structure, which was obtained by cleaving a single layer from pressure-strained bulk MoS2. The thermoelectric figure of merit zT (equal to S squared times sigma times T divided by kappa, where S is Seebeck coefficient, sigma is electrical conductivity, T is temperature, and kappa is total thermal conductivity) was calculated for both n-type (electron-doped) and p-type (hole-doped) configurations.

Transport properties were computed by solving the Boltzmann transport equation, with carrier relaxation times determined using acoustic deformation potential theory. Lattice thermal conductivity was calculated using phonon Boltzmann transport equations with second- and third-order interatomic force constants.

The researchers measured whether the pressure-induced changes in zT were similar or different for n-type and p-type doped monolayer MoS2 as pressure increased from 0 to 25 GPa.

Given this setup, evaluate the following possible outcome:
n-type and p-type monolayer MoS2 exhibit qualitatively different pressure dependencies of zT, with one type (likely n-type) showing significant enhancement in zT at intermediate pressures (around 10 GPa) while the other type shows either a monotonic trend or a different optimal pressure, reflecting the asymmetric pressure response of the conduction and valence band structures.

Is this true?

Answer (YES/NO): YES